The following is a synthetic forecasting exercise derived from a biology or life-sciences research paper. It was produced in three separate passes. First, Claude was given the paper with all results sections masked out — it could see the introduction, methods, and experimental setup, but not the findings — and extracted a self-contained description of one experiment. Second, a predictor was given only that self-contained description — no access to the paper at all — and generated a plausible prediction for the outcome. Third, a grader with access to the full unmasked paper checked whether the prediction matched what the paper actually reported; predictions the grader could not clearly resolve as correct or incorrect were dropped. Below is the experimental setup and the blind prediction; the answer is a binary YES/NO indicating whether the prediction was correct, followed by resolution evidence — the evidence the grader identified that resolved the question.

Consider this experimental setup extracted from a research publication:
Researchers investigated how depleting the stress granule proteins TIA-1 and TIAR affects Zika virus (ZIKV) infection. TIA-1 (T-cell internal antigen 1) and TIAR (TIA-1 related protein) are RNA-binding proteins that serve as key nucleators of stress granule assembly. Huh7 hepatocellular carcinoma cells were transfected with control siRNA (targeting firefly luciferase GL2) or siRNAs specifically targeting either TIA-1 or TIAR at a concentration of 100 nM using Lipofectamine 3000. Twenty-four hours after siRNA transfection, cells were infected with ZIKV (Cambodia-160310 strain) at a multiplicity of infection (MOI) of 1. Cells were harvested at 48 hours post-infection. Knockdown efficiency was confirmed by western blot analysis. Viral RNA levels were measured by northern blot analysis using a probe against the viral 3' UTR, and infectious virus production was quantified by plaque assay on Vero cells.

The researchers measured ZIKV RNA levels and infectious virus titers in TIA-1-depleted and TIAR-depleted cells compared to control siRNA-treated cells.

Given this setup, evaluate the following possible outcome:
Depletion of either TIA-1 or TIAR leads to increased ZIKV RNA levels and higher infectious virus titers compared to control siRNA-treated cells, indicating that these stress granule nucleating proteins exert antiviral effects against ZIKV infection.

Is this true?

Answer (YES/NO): NO